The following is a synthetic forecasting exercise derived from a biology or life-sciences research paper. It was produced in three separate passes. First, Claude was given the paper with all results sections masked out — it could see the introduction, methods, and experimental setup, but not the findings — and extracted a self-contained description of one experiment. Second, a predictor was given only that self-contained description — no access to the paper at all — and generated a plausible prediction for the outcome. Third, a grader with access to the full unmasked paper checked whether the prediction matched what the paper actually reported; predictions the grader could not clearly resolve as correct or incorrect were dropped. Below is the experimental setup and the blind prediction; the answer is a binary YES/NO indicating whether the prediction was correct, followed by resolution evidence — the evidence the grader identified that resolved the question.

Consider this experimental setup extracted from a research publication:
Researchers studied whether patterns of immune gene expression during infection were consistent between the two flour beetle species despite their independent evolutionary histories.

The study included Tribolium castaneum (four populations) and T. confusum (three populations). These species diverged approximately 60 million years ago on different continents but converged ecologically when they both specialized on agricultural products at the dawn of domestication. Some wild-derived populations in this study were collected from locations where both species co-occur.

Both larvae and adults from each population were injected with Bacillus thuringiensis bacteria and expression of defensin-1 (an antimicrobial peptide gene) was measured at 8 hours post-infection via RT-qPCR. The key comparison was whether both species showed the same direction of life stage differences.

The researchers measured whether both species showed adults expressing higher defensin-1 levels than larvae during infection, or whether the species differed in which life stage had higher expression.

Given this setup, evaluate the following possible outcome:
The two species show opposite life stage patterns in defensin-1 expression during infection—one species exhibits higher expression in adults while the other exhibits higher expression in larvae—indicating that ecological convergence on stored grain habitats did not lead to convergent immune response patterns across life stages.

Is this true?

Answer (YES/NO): NO